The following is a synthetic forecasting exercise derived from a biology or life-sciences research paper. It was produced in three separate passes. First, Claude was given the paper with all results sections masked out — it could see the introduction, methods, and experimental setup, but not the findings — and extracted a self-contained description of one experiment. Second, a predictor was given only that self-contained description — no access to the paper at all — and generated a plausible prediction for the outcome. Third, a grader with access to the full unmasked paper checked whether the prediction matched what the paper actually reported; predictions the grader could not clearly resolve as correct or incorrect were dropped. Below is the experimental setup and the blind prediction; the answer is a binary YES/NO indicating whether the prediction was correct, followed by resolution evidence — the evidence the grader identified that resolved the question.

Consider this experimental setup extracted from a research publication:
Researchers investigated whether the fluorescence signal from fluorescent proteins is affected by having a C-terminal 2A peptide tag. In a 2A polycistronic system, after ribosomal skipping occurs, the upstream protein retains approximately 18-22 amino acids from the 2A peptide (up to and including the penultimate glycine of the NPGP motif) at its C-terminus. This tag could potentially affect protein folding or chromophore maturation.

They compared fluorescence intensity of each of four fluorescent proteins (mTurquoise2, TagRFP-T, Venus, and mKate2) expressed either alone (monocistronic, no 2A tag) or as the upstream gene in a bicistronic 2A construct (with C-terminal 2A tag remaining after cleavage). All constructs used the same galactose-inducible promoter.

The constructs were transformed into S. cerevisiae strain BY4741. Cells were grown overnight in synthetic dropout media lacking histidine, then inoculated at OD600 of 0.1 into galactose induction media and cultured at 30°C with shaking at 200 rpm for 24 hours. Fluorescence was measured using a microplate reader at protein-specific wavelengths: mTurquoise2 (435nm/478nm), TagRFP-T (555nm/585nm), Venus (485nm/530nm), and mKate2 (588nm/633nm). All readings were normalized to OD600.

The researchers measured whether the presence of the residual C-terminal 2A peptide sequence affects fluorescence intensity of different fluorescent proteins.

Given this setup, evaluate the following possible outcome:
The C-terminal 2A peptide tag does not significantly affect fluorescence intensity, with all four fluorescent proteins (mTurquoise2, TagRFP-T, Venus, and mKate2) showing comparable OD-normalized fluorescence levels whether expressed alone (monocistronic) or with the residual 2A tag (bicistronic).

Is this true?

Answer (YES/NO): NO